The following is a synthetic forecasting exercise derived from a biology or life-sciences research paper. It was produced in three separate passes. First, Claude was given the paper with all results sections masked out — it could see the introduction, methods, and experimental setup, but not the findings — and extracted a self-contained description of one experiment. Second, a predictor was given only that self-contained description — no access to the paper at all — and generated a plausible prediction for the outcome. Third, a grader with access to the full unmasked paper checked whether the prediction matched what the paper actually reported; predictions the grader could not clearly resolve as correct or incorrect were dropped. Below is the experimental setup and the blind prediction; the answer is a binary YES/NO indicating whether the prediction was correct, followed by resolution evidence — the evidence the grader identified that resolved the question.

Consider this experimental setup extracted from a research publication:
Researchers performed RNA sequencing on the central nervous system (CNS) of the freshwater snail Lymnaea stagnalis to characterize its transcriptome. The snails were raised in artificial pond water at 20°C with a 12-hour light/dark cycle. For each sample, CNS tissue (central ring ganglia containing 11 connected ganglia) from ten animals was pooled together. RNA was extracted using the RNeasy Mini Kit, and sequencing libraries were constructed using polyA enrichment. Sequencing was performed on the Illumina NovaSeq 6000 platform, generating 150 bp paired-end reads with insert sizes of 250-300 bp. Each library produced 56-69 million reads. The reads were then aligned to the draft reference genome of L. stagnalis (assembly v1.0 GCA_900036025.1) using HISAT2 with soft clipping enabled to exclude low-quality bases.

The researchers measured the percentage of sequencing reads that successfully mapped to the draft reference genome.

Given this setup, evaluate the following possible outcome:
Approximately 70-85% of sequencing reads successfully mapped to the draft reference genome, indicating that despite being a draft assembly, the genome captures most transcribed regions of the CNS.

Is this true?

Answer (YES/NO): YES